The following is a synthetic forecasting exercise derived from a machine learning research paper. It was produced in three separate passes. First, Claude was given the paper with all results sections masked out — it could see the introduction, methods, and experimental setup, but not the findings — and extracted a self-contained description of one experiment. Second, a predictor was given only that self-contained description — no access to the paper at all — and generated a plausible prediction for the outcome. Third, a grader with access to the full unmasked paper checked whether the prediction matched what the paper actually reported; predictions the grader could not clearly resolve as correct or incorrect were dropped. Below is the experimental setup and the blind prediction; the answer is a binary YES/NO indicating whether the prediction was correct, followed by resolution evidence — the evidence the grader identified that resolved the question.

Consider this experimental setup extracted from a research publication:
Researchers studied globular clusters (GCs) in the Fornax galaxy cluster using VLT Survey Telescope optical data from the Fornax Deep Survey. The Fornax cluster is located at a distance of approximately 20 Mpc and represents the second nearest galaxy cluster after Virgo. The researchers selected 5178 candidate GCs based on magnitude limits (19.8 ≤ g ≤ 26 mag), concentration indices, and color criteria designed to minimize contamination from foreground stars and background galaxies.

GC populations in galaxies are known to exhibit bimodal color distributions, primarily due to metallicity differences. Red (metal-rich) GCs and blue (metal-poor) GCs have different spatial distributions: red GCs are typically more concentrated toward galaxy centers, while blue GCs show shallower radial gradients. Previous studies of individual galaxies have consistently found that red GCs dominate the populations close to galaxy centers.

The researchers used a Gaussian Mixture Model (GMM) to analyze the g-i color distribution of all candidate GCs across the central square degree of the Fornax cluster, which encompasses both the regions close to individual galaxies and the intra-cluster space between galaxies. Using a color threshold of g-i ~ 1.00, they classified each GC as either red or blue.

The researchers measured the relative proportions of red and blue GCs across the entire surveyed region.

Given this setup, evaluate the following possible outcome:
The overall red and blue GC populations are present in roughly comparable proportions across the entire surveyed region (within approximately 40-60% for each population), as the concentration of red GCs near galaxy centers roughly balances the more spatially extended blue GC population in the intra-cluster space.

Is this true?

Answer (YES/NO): NO